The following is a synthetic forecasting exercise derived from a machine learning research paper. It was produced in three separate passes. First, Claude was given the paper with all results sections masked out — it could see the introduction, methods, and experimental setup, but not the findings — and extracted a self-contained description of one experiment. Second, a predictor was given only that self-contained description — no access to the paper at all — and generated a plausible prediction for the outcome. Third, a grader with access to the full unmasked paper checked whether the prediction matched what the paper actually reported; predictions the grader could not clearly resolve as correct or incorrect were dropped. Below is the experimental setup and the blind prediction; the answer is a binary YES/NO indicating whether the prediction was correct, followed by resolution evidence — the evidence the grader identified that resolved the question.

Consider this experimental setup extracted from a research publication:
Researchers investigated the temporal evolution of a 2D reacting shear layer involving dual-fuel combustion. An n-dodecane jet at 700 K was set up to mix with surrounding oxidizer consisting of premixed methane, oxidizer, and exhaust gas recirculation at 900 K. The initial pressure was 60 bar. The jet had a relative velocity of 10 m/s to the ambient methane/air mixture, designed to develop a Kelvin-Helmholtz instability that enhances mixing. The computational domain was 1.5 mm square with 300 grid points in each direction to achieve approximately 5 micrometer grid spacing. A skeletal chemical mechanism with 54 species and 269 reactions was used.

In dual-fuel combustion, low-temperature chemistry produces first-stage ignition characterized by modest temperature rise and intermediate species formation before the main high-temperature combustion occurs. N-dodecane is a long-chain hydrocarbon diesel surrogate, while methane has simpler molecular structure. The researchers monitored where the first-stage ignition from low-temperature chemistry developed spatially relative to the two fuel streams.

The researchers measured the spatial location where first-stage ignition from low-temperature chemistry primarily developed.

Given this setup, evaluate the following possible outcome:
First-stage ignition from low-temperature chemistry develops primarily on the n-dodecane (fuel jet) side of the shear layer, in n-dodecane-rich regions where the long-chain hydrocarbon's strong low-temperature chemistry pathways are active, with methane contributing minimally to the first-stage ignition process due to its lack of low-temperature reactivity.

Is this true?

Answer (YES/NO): YES